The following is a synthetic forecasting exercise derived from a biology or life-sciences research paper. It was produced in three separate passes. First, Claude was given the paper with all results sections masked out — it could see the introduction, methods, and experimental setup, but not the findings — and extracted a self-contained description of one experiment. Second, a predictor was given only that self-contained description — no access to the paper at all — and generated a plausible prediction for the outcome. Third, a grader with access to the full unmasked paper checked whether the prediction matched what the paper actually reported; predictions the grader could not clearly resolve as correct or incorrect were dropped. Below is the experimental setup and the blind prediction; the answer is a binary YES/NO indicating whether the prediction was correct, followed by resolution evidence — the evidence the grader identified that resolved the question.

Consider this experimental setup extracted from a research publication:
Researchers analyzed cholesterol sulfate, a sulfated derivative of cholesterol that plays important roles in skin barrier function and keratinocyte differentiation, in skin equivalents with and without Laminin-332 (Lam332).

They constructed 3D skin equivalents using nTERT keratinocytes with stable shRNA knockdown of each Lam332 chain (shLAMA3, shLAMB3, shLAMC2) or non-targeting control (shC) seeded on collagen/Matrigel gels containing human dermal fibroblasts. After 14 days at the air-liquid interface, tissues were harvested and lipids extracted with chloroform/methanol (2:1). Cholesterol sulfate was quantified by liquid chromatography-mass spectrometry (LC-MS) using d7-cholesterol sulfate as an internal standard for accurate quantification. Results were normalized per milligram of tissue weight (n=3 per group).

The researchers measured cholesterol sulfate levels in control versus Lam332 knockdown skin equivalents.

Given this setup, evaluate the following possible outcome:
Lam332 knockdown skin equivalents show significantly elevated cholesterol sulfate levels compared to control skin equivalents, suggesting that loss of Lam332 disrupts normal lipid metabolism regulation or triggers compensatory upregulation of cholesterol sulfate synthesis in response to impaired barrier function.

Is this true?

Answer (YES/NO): YES